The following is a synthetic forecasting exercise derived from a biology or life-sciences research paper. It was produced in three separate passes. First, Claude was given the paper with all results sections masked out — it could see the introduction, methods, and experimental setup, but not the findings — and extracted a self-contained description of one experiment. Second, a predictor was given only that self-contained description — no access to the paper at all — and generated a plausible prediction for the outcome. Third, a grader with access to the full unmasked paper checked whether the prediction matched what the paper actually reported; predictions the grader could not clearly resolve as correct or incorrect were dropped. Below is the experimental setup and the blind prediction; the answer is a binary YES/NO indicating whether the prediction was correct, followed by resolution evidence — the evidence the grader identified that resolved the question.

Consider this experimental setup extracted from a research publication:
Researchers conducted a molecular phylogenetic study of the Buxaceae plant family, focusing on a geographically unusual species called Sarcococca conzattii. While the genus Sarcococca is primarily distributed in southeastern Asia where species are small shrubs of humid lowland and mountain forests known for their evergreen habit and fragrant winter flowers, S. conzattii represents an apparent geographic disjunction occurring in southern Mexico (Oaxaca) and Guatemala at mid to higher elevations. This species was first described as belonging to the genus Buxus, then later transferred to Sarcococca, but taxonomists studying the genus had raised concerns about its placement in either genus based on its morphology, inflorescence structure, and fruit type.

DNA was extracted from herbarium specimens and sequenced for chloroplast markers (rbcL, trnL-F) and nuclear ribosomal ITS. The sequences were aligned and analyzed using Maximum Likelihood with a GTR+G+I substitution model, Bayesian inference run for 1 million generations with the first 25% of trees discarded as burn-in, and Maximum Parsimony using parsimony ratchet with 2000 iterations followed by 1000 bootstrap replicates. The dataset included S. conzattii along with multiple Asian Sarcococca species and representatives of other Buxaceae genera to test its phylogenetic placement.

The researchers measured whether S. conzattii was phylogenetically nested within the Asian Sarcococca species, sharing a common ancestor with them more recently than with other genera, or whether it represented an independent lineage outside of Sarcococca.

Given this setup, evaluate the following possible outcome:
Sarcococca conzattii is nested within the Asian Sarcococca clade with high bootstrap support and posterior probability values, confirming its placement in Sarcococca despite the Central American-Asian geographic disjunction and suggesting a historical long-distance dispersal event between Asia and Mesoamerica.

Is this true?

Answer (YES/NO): NO